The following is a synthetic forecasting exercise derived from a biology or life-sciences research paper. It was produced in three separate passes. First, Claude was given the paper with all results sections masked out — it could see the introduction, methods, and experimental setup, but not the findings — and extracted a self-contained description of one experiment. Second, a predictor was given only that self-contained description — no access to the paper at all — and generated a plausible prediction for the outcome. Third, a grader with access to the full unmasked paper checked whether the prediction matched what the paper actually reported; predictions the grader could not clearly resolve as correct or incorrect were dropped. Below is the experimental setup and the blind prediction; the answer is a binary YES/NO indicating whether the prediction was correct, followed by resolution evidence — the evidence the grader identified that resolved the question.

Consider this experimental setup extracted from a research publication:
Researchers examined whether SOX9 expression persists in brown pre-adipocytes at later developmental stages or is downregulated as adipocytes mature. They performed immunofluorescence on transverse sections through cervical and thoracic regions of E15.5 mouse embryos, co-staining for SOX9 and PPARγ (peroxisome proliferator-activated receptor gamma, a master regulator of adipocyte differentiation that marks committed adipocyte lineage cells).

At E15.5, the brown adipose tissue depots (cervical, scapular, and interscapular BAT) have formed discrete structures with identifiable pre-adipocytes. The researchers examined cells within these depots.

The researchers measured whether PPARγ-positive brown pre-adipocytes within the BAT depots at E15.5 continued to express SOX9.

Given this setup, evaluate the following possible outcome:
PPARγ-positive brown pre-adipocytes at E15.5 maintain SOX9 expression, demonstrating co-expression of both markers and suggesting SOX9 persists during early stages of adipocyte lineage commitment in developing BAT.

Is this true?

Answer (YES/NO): NO